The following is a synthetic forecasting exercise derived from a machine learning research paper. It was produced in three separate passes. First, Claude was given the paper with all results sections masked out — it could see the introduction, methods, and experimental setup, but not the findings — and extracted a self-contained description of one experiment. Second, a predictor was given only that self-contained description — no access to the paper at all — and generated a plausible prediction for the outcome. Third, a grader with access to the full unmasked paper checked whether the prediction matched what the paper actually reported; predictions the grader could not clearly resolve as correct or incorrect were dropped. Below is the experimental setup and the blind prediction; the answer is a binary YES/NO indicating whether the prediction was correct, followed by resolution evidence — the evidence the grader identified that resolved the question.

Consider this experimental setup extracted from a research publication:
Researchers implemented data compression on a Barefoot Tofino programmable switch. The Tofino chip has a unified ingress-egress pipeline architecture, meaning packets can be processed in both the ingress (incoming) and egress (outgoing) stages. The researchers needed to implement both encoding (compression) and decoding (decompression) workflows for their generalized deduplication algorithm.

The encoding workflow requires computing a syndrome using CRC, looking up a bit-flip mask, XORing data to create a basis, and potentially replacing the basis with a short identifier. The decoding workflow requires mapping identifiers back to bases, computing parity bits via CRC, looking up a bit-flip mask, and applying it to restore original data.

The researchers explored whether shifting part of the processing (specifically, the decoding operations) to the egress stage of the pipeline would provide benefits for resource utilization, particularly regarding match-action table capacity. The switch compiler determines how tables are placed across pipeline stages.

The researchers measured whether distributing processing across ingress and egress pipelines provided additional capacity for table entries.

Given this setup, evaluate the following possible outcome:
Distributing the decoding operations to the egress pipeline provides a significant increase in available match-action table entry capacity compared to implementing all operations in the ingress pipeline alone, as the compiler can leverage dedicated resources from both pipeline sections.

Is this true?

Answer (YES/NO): YES